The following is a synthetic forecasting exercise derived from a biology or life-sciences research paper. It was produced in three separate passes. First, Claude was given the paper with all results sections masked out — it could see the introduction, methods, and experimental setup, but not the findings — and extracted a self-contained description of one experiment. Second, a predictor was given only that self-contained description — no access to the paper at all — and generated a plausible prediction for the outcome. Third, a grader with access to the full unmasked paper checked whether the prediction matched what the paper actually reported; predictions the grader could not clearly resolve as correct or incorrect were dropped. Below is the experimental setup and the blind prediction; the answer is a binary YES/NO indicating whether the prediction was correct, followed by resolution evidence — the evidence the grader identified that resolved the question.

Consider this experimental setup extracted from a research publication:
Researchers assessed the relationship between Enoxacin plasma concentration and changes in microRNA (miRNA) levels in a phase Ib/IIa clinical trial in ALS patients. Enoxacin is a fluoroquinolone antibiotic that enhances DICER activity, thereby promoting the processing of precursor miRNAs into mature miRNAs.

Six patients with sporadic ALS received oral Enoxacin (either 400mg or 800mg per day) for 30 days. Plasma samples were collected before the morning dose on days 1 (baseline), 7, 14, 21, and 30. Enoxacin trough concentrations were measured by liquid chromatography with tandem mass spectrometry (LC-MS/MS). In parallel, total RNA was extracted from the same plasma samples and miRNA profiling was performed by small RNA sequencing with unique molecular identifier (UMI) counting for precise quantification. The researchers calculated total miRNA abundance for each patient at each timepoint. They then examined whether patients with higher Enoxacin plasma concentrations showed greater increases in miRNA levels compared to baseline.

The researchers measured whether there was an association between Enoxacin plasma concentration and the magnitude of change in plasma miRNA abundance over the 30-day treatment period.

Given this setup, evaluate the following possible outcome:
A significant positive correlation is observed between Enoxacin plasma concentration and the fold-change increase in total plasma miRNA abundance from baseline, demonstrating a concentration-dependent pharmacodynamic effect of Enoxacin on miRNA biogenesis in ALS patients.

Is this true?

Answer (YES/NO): NO